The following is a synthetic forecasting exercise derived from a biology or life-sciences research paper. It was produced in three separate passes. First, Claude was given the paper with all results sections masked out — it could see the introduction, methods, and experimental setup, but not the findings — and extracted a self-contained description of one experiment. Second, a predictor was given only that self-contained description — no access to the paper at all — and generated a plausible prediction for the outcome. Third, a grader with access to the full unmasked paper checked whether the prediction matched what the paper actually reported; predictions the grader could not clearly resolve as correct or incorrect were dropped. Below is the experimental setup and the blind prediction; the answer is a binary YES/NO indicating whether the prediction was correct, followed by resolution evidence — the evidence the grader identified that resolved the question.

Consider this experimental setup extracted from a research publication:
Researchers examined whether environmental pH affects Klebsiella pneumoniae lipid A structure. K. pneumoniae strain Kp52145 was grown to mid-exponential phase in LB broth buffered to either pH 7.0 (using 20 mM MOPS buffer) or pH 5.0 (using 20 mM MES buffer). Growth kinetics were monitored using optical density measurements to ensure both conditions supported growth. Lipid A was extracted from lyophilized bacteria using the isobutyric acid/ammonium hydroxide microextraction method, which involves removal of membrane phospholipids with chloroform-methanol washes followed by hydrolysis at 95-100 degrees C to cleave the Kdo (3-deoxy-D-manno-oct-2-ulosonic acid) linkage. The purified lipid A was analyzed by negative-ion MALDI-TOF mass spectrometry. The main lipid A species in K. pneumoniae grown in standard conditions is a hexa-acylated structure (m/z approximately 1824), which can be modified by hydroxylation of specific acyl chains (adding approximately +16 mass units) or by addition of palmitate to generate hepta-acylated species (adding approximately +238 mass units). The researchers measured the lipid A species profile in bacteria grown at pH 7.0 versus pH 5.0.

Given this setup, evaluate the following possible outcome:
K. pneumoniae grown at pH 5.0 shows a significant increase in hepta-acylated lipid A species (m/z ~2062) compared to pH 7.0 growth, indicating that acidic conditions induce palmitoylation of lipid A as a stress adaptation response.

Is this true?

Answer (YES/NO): NO